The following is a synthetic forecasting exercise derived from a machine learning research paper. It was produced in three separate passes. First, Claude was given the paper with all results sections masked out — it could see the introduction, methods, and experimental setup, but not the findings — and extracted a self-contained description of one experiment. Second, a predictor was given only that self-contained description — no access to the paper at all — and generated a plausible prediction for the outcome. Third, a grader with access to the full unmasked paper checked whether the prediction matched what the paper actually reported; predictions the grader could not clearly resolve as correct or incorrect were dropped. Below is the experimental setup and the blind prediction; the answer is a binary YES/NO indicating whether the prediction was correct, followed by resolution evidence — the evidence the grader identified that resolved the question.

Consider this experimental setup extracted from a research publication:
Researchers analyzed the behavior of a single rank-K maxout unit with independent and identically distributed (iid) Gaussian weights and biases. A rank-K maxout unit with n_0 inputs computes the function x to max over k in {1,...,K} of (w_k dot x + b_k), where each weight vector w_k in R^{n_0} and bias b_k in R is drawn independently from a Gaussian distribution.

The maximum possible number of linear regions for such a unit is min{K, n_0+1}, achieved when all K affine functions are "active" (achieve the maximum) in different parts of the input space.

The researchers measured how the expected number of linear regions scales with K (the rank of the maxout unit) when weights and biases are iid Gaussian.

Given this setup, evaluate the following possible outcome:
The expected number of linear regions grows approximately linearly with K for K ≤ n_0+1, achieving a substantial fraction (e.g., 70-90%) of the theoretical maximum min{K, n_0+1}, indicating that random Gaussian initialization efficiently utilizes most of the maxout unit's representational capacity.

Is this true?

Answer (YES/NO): NO